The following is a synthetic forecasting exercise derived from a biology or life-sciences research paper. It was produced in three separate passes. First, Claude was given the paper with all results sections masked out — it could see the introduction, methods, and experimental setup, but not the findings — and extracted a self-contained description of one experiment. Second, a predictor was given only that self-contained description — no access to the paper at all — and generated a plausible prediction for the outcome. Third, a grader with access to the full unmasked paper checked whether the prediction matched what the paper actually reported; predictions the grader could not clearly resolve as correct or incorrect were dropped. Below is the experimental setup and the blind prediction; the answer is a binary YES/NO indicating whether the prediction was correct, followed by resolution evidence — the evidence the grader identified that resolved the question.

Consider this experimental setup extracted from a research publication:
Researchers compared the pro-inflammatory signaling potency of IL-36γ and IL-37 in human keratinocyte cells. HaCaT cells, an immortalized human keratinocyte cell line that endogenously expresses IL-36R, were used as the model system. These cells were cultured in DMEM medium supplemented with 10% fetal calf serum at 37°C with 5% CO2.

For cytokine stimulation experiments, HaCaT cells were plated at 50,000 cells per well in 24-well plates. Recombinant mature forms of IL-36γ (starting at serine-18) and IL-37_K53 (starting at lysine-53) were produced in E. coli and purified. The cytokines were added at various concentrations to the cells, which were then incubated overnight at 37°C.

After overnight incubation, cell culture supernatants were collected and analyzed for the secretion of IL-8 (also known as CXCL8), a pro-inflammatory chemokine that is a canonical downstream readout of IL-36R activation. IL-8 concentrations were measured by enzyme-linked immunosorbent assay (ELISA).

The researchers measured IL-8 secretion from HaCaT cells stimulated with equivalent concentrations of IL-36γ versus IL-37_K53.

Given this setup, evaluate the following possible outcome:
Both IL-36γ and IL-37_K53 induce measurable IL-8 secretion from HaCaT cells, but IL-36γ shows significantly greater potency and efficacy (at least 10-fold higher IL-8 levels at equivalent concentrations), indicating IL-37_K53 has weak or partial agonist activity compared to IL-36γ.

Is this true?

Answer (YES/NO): YES